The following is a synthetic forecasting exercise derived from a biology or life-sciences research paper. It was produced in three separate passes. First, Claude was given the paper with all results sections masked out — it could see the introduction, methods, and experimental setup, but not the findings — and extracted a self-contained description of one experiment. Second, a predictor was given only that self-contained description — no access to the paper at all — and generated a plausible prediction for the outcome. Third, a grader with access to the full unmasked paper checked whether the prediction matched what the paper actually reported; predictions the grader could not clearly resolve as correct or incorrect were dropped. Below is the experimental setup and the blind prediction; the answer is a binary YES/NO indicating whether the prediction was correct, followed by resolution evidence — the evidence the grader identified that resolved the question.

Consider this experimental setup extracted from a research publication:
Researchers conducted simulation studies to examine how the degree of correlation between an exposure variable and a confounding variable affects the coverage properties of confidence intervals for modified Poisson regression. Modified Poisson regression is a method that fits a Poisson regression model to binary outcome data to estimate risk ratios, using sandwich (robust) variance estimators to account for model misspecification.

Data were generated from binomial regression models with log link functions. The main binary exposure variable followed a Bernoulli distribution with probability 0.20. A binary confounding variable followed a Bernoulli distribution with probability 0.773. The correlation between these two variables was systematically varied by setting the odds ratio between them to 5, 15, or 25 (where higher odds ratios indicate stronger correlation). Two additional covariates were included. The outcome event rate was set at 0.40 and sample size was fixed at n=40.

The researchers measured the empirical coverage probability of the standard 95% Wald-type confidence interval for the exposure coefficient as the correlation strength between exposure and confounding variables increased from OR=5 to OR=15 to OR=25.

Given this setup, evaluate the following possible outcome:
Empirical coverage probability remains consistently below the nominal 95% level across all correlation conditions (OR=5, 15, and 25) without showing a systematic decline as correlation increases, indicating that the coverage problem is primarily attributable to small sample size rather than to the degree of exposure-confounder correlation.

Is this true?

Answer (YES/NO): NO